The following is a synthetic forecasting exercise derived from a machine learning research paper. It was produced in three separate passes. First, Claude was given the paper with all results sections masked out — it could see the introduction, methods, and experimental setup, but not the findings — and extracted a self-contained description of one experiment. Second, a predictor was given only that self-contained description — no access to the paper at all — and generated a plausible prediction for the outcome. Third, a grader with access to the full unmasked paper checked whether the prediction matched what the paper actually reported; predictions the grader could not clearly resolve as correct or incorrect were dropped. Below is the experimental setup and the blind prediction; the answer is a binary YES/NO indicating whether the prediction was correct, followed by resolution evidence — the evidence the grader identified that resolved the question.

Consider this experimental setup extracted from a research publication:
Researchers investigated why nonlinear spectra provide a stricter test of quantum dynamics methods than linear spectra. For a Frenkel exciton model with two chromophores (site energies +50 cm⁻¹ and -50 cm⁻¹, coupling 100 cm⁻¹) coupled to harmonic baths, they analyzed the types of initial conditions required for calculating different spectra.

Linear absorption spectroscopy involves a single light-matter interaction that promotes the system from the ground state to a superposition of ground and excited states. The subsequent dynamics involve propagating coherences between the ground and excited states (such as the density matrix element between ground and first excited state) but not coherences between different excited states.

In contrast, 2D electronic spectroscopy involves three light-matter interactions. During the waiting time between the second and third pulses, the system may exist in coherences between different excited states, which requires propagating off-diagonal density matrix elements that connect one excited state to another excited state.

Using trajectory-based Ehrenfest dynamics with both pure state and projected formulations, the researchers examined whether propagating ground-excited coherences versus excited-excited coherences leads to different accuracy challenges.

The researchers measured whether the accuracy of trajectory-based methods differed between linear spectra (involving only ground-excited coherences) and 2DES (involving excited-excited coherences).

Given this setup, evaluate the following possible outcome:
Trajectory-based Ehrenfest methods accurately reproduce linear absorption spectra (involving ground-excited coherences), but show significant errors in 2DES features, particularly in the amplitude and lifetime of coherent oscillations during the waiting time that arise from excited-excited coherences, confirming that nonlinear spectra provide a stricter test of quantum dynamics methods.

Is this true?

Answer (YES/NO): NO